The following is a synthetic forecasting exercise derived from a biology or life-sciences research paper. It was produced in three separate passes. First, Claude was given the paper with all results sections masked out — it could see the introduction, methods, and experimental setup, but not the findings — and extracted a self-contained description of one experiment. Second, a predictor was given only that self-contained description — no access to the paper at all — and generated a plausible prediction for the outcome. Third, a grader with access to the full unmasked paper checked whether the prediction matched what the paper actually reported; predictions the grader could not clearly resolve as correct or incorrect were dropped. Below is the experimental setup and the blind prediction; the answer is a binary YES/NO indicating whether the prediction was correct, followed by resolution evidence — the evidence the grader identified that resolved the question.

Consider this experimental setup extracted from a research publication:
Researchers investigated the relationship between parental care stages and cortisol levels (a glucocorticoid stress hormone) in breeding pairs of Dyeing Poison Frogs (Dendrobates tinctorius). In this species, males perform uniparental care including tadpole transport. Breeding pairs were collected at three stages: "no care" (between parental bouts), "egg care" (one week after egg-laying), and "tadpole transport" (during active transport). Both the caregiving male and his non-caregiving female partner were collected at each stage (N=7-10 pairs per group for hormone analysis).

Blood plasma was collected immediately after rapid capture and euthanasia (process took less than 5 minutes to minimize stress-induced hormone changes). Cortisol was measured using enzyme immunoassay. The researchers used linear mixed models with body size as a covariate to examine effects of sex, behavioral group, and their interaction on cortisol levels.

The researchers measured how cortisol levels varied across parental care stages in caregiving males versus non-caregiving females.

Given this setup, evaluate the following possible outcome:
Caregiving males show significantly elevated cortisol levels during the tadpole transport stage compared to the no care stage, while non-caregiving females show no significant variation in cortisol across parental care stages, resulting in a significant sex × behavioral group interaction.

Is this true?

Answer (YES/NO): NO